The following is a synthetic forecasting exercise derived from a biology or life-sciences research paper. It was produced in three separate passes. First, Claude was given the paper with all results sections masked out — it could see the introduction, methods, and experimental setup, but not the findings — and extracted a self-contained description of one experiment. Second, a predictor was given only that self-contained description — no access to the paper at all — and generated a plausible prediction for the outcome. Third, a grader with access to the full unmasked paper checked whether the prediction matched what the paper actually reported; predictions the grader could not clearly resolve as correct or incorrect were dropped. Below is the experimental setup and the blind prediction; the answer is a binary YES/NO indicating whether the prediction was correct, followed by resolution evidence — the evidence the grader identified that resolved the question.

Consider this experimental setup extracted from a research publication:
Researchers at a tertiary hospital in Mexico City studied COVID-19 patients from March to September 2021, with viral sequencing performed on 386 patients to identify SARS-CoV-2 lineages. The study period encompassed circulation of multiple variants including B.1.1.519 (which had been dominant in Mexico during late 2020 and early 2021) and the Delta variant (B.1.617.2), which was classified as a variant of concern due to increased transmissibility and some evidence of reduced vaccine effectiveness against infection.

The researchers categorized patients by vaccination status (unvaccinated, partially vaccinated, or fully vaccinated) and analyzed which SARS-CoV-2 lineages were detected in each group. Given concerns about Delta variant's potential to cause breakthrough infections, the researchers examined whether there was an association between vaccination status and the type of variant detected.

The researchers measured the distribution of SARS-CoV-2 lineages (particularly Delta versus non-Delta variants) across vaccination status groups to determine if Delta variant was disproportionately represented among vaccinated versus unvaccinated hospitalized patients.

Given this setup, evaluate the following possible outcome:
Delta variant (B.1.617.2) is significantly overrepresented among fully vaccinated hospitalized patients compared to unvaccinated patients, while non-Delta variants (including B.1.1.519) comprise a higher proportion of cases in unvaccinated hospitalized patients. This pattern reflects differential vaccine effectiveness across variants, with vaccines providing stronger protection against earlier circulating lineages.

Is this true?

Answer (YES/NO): NO